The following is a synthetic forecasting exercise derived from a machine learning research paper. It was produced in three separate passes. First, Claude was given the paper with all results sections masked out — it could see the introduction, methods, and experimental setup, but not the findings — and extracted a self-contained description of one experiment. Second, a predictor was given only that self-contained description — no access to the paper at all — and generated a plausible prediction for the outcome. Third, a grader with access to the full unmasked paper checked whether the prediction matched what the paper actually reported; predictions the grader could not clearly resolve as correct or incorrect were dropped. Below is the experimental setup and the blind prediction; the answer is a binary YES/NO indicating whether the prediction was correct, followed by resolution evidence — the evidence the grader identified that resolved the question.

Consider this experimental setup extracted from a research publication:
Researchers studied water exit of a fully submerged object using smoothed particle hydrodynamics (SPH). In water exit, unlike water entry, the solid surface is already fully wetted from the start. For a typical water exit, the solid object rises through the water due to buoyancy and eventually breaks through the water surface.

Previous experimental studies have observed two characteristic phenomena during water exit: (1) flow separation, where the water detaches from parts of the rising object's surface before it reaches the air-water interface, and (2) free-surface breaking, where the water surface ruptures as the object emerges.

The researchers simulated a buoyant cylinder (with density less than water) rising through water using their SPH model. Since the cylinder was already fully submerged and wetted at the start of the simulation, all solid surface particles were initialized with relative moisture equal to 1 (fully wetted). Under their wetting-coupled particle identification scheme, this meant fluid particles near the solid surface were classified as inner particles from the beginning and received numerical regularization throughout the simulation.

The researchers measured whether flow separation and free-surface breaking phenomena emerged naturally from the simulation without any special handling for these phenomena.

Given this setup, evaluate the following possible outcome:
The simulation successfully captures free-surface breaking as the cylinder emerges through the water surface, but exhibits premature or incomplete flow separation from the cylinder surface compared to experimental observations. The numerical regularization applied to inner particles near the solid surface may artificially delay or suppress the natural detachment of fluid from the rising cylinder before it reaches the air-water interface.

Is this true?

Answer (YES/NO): NO